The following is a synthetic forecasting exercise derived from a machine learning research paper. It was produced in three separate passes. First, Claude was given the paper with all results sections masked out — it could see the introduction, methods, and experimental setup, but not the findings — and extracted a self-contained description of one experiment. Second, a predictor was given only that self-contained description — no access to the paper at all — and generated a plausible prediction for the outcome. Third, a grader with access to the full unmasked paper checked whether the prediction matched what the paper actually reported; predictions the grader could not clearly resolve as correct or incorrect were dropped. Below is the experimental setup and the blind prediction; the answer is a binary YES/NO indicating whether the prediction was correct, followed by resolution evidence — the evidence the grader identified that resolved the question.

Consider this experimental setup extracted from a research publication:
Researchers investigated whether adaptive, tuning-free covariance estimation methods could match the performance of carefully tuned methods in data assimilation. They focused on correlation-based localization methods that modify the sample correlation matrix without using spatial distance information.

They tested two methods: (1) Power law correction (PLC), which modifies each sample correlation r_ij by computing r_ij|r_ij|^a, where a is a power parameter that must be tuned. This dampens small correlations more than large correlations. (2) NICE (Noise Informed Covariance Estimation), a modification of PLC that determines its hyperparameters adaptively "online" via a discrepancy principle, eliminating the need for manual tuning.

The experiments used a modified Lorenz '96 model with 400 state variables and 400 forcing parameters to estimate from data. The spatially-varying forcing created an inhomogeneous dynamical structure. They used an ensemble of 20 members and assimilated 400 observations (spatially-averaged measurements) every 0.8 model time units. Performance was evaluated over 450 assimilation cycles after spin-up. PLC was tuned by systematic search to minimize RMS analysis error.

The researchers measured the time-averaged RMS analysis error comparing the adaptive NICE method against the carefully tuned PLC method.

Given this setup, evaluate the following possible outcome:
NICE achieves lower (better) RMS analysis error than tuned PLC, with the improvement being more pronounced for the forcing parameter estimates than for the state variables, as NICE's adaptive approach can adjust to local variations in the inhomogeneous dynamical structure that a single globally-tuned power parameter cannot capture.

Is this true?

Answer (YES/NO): NO